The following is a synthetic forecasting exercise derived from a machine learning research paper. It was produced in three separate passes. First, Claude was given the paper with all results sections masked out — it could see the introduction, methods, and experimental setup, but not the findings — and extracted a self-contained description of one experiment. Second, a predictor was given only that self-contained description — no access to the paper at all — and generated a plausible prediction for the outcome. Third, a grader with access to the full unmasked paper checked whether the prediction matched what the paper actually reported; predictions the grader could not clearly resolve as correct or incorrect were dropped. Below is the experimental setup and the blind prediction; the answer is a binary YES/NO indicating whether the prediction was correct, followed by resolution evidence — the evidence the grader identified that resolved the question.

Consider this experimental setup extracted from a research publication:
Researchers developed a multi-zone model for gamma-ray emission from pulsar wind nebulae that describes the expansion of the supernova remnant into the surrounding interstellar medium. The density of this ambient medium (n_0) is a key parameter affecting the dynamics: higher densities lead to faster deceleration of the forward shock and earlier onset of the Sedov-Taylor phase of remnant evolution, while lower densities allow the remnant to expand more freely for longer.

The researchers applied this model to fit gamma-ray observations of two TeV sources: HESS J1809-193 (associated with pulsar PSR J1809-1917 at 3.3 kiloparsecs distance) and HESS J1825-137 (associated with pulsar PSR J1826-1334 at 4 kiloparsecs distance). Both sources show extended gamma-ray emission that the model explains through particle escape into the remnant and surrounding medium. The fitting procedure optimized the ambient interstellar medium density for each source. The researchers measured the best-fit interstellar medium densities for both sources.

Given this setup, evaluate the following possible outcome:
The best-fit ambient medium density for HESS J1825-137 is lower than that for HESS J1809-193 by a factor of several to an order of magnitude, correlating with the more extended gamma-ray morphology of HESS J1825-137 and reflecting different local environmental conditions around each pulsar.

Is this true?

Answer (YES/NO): YES